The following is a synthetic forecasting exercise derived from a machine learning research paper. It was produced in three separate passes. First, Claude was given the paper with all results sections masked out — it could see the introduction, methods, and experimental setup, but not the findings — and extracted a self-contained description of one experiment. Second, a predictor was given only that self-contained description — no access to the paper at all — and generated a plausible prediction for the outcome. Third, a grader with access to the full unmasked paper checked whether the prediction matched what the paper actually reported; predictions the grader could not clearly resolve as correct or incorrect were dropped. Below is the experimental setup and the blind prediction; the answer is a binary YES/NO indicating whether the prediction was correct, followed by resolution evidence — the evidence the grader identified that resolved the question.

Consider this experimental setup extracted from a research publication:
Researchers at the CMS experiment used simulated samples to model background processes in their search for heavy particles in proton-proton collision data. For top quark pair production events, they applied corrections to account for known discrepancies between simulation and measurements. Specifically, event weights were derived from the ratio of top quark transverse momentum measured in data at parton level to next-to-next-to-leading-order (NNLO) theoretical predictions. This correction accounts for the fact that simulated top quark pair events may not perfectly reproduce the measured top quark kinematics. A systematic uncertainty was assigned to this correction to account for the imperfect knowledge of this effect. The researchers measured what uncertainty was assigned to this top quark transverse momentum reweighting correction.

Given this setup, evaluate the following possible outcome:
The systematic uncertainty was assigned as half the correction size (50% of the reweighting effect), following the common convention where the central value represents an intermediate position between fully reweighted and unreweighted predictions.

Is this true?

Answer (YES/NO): YES